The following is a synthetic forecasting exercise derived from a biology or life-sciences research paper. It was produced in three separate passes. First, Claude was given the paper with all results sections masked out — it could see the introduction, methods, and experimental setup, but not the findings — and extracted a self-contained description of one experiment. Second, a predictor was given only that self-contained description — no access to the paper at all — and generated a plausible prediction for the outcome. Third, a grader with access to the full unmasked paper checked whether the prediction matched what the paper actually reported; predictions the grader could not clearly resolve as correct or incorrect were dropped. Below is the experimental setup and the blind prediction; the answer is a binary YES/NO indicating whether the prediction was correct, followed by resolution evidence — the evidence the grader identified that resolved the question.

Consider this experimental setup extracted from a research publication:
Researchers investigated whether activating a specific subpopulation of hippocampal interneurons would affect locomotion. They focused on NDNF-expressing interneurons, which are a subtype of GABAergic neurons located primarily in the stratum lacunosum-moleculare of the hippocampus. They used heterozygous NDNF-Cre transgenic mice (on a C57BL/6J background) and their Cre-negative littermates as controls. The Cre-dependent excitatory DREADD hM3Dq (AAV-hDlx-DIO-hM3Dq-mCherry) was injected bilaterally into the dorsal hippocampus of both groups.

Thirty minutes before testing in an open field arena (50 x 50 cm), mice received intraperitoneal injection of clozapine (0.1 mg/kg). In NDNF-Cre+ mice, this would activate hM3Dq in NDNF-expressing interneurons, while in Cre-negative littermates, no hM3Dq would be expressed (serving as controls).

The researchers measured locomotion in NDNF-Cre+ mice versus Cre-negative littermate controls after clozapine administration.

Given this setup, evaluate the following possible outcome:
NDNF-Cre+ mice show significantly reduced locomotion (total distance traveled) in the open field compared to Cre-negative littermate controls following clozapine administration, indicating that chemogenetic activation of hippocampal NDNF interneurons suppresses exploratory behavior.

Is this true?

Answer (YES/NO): NO